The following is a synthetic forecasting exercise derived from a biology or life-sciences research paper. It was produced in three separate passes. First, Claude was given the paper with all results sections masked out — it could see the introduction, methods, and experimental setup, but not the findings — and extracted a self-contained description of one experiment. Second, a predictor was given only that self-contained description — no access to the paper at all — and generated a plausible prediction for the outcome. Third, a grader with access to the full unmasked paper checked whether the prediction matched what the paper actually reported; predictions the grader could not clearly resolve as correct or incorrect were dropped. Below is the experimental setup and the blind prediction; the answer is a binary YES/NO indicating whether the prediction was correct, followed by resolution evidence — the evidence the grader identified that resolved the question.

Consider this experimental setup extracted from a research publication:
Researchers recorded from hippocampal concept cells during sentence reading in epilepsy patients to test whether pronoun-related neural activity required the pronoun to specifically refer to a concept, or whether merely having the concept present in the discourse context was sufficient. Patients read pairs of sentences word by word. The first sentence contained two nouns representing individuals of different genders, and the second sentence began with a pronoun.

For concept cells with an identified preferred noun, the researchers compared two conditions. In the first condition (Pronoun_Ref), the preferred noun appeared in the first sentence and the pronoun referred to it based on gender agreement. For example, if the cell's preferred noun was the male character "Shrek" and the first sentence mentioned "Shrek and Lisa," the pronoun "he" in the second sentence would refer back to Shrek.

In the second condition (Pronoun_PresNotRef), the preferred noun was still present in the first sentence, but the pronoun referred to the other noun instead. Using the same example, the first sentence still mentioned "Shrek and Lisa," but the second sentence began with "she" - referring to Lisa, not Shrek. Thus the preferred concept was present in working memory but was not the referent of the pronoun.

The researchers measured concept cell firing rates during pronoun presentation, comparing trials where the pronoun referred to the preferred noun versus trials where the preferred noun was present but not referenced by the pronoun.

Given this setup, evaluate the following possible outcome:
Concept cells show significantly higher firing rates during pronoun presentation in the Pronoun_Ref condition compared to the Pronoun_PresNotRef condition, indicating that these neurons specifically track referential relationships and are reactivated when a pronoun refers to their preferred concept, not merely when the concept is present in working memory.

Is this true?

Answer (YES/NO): YES